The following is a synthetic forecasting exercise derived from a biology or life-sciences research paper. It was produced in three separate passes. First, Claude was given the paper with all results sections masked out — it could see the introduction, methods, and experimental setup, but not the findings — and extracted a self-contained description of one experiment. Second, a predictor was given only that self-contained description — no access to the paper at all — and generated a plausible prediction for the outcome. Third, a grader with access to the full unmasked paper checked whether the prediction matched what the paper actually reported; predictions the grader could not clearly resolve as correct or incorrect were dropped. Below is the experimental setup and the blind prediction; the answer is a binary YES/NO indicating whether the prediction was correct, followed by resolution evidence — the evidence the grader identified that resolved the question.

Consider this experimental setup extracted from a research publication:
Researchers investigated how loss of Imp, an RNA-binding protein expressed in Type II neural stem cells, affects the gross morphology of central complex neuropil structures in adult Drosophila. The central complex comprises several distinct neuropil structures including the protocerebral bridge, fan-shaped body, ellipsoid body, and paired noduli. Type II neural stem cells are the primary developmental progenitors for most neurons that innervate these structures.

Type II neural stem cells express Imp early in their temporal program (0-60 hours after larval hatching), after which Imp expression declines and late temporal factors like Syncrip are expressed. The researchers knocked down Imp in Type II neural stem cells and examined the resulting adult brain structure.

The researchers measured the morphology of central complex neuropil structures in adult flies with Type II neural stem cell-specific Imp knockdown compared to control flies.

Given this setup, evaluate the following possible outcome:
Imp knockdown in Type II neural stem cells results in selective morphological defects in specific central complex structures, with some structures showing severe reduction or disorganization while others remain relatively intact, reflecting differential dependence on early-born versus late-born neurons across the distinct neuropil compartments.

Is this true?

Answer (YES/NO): NO